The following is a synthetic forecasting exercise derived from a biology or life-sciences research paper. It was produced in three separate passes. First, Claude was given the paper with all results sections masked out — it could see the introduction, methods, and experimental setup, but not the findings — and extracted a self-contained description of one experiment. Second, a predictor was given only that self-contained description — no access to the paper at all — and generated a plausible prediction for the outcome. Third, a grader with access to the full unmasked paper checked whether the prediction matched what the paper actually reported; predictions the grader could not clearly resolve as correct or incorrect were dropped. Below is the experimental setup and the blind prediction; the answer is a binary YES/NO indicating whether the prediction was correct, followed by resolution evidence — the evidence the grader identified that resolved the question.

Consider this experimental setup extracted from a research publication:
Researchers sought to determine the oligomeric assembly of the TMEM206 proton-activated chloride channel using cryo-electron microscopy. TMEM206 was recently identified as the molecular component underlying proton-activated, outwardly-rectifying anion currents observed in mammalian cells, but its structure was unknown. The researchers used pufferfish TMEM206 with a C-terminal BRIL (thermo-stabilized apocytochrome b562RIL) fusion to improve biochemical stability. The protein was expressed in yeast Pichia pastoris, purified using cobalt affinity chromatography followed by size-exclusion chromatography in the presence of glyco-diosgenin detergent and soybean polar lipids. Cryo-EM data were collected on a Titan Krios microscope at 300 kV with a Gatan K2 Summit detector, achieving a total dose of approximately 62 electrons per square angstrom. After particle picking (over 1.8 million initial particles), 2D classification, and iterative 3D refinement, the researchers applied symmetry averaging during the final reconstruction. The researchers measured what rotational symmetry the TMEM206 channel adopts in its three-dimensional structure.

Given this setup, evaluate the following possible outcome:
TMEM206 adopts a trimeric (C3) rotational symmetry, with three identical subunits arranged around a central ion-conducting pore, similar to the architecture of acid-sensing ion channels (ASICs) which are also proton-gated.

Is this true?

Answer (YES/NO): YES